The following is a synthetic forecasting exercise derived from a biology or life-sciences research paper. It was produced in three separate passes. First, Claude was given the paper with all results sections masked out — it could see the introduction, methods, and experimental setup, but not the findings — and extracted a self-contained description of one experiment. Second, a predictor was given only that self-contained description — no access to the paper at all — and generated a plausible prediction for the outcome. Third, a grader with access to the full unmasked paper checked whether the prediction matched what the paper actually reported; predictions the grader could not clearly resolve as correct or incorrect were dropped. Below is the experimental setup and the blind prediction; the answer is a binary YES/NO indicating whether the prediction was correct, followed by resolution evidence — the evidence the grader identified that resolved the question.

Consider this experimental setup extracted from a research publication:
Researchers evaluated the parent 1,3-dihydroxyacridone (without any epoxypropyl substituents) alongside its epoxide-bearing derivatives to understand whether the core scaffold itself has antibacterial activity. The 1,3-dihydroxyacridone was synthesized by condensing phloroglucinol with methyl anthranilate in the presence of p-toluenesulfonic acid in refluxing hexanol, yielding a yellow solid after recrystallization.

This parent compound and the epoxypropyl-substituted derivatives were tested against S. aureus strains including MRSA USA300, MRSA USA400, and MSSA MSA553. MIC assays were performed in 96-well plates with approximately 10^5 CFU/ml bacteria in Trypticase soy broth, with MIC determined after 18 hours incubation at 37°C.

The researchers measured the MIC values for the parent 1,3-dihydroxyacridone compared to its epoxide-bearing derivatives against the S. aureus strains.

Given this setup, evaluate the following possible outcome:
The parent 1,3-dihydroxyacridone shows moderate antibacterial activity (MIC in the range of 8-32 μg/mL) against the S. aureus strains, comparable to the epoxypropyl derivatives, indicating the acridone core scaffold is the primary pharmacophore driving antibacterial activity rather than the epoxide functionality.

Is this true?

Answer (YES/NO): NO